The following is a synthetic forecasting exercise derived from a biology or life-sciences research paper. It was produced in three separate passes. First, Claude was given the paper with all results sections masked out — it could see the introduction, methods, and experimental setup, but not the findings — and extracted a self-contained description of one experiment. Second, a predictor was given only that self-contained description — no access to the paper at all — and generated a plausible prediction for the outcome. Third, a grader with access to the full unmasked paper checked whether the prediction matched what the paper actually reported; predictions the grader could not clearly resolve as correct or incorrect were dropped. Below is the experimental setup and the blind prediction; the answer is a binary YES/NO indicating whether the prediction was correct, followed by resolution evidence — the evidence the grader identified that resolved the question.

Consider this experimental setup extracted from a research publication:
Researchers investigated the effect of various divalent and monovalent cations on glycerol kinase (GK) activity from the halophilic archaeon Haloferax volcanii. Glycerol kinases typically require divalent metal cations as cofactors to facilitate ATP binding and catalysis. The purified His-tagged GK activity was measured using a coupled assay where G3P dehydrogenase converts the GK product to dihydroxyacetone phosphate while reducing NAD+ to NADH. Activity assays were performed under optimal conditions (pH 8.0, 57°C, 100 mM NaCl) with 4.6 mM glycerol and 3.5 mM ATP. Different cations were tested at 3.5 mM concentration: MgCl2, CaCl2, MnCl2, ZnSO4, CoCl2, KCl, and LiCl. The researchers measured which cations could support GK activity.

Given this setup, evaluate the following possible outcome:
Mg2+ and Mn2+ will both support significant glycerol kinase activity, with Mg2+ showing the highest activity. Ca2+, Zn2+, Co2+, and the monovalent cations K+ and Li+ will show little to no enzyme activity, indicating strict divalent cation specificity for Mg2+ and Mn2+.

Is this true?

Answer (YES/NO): NO